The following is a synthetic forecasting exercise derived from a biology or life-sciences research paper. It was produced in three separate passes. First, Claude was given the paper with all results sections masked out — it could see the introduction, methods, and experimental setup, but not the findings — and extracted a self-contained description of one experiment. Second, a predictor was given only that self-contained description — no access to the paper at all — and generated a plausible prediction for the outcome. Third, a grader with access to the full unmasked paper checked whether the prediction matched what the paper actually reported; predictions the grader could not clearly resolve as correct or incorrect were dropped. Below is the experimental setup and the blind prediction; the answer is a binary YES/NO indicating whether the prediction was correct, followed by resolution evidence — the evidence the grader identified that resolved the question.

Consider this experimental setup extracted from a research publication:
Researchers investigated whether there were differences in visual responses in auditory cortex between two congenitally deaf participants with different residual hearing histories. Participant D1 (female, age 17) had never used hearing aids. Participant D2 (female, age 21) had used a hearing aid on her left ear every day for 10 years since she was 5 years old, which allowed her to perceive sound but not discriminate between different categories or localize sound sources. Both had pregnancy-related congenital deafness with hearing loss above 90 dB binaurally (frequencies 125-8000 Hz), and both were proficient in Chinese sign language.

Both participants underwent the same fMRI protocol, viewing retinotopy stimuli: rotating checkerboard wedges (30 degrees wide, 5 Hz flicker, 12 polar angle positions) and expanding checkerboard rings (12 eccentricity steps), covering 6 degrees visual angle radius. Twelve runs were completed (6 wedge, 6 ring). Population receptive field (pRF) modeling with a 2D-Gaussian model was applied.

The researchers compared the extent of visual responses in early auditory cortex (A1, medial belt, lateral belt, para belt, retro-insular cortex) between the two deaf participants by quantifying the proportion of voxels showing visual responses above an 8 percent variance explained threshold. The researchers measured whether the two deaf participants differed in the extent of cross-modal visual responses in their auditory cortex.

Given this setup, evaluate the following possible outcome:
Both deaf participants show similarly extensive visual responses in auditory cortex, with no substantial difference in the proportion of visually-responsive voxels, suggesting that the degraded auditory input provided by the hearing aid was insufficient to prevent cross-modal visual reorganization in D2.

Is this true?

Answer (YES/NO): NO